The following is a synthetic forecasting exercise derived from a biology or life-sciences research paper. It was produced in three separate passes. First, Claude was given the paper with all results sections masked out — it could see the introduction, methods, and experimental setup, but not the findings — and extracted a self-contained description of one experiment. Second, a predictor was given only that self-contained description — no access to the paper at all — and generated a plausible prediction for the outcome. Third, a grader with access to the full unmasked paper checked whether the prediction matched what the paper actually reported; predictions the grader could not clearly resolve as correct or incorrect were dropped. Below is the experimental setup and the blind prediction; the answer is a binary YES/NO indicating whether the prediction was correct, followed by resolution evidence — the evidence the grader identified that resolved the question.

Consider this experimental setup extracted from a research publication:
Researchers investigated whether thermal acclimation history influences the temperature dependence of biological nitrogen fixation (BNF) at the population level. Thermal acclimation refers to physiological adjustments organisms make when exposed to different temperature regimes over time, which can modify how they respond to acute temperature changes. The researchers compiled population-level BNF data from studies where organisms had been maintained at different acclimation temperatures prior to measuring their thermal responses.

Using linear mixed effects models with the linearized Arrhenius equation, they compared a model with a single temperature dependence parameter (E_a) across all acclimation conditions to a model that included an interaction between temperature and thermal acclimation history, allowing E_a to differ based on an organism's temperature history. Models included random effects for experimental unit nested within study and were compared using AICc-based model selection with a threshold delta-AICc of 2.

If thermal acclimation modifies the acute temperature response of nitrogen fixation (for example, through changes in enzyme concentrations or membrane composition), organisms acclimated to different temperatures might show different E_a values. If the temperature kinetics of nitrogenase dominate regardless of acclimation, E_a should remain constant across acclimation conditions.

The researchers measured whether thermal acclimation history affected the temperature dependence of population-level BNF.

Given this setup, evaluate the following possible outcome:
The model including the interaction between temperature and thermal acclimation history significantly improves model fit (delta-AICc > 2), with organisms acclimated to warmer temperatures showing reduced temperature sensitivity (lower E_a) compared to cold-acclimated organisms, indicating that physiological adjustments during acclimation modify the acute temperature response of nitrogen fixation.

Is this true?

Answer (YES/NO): NO